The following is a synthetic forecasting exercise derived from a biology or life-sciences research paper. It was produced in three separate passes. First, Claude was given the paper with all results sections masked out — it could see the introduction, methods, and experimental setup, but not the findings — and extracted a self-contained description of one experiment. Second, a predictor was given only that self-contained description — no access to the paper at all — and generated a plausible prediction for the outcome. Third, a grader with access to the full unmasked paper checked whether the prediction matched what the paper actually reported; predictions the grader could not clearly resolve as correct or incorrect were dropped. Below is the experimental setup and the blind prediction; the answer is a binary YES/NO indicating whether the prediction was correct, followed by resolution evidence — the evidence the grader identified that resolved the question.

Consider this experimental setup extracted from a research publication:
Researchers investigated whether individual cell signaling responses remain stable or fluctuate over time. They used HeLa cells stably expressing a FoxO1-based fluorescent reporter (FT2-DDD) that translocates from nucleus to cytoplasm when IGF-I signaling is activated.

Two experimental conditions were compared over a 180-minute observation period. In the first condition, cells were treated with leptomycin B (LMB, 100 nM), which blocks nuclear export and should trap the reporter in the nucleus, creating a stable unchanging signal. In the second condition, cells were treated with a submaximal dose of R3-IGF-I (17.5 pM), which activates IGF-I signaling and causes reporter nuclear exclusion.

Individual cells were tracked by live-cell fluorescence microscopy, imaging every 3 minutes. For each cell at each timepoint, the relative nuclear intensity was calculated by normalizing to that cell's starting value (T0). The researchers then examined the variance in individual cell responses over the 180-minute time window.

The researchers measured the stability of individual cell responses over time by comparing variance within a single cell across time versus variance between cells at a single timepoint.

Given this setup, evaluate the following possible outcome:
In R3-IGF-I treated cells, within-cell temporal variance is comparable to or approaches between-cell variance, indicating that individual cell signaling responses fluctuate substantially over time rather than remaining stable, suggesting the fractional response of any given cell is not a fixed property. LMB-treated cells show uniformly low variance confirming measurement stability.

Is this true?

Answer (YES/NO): NO